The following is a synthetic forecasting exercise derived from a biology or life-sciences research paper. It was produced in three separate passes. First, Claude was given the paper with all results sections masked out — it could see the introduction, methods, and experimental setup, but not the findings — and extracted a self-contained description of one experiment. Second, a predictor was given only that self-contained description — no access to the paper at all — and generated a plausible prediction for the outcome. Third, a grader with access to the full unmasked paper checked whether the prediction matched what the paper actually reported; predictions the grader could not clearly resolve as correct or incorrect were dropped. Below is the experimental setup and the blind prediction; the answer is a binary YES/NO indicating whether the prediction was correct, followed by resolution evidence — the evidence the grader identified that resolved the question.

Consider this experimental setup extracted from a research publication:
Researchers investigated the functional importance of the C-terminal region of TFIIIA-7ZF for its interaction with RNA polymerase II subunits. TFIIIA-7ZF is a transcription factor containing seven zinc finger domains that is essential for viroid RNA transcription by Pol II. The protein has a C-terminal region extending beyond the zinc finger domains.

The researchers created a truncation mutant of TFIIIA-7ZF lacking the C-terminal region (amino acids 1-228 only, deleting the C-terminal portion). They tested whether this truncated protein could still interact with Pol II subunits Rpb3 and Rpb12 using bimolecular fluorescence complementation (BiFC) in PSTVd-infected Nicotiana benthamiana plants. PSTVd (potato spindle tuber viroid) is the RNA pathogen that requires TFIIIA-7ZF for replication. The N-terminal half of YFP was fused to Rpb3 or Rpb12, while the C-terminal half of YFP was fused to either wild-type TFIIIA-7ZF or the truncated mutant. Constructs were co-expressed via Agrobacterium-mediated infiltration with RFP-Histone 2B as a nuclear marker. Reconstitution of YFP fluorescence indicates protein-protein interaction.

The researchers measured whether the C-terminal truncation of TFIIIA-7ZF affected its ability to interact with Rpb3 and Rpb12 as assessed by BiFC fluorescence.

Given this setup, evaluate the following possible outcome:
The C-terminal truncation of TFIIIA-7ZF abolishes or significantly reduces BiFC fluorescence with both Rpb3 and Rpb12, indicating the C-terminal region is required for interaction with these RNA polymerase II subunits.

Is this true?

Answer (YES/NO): NO